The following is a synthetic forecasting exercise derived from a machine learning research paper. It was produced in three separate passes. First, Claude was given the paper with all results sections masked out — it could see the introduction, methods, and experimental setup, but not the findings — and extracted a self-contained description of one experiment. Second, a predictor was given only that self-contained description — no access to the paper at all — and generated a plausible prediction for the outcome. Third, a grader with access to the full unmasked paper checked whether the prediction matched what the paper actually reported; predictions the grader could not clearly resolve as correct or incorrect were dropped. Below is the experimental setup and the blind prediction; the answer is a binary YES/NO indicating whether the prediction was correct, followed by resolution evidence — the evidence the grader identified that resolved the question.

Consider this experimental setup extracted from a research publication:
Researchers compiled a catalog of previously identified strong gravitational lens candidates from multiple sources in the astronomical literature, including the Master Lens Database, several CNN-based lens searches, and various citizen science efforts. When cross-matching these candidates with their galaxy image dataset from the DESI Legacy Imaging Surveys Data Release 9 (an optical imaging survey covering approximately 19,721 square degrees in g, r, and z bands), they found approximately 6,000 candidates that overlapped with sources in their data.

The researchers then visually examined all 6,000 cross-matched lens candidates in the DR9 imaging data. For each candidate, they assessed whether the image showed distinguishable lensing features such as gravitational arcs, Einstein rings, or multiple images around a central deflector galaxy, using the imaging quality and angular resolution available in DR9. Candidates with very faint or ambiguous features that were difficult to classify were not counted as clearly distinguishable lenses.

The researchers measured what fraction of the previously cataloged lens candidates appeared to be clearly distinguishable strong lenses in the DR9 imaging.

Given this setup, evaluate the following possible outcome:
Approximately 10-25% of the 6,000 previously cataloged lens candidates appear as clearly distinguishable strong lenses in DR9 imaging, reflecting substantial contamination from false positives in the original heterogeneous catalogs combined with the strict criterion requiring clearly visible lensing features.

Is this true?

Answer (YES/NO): NO